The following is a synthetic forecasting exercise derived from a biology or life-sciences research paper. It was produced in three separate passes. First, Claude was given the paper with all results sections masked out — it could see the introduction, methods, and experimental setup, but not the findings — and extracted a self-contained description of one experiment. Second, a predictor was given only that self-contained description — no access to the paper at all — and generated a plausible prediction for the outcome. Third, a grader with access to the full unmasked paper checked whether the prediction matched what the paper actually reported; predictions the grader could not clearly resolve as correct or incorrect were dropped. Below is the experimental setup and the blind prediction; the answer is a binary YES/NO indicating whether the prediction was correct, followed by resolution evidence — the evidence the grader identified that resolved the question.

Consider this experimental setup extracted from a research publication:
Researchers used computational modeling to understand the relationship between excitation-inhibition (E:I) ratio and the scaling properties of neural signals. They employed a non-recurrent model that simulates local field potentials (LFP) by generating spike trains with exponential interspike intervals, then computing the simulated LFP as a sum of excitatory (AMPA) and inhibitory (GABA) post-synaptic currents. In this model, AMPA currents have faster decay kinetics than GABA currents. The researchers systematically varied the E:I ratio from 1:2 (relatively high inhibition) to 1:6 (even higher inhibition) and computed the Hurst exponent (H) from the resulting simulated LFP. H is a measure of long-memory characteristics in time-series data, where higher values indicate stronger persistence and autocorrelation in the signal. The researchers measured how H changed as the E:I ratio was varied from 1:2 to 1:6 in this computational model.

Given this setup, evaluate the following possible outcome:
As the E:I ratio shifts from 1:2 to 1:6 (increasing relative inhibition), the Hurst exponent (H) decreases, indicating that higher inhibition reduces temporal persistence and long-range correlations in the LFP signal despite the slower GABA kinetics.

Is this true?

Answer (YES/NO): NO